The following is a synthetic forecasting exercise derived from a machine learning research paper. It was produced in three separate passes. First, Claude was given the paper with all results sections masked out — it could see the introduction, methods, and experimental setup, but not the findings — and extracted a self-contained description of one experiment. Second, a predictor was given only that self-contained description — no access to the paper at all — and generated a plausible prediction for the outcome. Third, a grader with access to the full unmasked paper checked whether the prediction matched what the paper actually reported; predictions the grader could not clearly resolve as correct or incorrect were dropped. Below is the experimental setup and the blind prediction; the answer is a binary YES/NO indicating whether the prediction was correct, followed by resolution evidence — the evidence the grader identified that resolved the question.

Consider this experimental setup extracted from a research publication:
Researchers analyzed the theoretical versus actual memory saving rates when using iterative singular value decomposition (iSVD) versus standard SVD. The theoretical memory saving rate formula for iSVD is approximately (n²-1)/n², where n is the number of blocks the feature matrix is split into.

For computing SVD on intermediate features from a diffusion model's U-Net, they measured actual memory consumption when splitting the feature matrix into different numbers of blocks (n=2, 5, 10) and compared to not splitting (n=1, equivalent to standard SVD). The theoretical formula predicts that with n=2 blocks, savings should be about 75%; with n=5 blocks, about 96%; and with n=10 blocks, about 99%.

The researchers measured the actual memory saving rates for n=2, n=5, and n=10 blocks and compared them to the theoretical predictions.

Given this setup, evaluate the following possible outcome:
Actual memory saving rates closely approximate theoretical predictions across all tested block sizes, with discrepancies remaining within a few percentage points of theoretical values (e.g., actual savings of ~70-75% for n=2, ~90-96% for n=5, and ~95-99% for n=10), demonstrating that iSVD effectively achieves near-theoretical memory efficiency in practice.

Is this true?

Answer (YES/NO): NO